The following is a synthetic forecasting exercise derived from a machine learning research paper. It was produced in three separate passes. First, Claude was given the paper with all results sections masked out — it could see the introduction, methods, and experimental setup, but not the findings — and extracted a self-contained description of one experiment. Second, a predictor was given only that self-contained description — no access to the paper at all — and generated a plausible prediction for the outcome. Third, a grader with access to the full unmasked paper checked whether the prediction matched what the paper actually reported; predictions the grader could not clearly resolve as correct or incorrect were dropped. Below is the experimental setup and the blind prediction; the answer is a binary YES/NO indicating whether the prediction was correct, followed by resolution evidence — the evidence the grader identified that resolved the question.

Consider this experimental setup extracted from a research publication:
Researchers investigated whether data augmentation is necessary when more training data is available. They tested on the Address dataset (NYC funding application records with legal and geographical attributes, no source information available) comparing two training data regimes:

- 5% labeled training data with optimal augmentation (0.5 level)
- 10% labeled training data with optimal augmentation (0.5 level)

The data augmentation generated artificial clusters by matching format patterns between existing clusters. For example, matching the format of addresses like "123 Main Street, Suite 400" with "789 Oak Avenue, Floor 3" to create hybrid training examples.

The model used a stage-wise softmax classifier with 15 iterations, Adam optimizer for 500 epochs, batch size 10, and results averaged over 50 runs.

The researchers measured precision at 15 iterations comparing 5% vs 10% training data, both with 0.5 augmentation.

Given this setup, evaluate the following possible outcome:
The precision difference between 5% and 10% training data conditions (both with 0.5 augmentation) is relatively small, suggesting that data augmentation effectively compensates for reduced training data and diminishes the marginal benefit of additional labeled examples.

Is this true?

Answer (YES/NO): YES